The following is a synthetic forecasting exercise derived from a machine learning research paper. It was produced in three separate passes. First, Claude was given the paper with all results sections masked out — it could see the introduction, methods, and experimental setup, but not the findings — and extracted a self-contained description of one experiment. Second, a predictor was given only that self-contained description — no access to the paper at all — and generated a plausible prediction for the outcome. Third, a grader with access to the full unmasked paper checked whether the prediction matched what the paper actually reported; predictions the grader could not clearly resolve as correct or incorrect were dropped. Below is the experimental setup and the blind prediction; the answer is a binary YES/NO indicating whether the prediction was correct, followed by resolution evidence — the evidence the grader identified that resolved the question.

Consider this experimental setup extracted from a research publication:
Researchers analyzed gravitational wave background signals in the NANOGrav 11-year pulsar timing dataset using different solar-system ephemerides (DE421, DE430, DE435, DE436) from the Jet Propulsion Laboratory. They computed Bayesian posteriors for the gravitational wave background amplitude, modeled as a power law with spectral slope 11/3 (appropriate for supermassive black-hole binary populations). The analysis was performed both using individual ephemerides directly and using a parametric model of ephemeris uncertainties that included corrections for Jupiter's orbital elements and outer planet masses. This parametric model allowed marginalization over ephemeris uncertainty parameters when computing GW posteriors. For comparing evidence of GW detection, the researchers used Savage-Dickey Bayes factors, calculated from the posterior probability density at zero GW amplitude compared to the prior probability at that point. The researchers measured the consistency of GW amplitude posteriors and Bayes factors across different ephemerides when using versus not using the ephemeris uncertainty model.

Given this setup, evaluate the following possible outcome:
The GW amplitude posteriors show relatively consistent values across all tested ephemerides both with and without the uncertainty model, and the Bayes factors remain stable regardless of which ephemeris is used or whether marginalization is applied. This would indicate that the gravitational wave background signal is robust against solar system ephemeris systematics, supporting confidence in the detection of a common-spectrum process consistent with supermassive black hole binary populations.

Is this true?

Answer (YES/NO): NO